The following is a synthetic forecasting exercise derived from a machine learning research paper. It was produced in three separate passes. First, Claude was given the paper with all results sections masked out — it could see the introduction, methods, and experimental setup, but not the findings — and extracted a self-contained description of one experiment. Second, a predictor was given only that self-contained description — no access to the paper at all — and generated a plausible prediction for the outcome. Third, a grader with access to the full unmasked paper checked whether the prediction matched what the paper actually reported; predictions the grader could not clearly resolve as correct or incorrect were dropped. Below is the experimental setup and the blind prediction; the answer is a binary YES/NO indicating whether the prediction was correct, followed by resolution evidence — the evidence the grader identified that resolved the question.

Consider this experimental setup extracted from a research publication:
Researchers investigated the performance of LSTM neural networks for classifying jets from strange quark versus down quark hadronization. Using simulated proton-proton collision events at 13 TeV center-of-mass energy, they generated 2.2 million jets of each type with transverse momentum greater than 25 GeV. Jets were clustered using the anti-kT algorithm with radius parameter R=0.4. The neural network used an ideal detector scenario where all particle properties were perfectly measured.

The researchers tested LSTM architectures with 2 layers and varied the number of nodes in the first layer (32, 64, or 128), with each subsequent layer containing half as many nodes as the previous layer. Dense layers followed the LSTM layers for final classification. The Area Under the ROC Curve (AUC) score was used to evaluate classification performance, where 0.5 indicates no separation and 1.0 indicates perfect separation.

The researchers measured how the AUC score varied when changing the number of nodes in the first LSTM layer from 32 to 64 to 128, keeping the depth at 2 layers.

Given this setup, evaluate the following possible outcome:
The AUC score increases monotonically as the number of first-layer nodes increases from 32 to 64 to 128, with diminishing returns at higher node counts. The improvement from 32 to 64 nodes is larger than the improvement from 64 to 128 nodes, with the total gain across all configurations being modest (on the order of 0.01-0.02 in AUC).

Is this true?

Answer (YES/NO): NO